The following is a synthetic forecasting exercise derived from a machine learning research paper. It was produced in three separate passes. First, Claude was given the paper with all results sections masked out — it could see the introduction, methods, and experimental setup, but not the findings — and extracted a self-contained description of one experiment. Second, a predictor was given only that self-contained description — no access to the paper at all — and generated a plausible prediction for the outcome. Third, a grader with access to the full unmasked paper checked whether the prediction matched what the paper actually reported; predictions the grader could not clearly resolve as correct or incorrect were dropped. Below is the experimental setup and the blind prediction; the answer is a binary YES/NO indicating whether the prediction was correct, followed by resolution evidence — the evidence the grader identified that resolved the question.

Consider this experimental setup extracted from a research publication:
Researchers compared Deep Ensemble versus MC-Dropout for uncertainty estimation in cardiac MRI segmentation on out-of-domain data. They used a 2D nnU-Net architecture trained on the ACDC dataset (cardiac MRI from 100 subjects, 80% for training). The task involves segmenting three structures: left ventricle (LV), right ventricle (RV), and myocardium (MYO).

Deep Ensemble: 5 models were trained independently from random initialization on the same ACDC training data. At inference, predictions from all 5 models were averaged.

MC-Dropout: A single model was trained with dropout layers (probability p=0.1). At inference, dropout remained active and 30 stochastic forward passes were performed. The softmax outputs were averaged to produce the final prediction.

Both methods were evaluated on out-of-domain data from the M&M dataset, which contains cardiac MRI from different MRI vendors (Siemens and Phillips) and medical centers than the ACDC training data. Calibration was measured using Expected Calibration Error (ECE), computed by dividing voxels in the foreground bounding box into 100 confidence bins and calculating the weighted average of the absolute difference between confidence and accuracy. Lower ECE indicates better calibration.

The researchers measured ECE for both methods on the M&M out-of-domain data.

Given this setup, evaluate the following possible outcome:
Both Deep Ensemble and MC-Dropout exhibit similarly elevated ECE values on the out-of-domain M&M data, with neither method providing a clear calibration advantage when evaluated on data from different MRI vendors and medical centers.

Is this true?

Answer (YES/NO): NO